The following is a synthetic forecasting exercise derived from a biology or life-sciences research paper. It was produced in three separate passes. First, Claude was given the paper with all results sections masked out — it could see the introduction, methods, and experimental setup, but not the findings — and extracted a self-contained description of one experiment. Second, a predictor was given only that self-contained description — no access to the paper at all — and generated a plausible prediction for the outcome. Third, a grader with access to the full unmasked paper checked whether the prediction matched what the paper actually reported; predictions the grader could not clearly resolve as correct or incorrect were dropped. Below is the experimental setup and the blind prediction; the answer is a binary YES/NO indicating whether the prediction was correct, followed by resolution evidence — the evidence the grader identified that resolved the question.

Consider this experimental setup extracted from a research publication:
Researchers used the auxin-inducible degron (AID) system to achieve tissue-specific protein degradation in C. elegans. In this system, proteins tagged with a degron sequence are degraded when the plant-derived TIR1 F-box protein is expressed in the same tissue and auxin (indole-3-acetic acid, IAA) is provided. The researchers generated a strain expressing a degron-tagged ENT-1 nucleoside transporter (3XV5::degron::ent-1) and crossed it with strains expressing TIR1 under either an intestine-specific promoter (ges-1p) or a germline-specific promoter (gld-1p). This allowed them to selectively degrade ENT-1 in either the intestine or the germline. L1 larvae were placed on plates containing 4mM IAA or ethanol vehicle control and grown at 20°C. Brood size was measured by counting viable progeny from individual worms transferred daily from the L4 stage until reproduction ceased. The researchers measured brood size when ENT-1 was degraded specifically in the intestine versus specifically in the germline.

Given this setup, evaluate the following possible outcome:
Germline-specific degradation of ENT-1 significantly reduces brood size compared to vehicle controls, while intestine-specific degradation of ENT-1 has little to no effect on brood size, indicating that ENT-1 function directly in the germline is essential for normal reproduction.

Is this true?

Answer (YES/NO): YES